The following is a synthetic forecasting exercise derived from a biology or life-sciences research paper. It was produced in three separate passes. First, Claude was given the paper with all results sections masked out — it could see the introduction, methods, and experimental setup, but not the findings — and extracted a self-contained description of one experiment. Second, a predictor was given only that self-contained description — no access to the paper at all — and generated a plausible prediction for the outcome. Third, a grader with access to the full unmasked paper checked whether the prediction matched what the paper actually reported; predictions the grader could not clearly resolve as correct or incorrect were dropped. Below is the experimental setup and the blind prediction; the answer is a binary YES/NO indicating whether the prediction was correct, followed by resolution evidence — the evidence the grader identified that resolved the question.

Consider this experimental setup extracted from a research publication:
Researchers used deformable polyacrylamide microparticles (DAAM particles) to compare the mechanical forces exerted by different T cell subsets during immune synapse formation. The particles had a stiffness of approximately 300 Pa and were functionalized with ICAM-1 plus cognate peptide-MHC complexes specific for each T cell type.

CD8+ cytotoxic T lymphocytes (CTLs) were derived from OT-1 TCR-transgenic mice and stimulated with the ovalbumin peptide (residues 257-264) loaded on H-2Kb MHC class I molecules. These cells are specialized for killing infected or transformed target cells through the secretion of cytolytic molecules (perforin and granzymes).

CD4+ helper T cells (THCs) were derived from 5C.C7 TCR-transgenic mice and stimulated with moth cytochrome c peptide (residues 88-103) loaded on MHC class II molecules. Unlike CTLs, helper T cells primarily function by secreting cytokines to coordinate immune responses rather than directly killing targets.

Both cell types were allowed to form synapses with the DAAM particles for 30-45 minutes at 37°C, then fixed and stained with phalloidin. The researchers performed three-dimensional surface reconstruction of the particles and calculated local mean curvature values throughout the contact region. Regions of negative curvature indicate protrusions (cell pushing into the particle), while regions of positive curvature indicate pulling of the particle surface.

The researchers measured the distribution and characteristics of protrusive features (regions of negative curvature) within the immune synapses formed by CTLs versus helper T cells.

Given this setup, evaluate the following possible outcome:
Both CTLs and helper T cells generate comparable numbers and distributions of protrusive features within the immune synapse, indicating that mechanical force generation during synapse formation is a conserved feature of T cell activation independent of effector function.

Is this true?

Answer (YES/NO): NO